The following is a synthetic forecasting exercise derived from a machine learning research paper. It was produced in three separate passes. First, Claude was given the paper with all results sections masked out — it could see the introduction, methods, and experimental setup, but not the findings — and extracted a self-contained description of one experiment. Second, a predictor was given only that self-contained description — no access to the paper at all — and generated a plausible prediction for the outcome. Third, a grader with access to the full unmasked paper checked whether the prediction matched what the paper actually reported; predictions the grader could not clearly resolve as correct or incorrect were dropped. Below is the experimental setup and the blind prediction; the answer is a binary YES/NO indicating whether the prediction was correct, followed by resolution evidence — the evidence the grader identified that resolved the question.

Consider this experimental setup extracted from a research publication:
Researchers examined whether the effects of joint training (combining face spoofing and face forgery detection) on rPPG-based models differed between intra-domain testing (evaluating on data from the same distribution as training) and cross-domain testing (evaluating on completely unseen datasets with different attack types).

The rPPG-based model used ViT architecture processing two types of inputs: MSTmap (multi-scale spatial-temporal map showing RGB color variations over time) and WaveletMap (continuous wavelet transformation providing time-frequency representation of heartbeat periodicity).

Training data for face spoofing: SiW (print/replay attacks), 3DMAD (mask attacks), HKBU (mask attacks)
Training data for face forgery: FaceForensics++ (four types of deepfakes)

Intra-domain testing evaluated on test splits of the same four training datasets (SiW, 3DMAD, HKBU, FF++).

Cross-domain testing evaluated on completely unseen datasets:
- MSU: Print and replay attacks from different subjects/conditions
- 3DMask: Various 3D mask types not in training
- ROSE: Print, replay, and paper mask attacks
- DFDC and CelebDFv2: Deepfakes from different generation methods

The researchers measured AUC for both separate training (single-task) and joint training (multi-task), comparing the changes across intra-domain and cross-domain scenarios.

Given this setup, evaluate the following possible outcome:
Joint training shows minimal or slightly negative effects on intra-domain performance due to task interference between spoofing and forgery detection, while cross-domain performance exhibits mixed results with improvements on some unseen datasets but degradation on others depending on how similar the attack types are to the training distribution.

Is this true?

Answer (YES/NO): NO